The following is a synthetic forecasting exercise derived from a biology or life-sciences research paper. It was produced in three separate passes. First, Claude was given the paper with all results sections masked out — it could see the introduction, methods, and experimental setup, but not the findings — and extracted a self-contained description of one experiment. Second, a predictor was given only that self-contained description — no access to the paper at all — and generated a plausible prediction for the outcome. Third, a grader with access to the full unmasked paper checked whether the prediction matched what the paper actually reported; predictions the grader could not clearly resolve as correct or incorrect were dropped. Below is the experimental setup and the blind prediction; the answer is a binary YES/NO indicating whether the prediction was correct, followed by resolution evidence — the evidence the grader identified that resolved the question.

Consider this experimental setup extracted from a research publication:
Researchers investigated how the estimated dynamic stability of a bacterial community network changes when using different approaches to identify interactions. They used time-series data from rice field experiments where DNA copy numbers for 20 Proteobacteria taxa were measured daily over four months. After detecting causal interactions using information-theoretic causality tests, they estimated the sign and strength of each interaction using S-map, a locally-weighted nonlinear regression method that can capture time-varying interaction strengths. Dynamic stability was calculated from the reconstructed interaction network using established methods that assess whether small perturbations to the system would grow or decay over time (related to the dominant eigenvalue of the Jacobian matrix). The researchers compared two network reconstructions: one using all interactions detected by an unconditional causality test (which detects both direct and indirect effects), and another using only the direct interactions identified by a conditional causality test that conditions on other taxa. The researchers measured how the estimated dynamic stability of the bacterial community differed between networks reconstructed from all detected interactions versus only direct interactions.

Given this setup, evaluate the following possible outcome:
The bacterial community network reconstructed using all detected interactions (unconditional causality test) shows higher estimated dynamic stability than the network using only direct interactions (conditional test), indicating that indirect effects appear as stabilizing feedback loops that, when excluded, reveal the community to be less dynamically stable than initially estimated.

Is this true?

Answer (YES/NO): NO